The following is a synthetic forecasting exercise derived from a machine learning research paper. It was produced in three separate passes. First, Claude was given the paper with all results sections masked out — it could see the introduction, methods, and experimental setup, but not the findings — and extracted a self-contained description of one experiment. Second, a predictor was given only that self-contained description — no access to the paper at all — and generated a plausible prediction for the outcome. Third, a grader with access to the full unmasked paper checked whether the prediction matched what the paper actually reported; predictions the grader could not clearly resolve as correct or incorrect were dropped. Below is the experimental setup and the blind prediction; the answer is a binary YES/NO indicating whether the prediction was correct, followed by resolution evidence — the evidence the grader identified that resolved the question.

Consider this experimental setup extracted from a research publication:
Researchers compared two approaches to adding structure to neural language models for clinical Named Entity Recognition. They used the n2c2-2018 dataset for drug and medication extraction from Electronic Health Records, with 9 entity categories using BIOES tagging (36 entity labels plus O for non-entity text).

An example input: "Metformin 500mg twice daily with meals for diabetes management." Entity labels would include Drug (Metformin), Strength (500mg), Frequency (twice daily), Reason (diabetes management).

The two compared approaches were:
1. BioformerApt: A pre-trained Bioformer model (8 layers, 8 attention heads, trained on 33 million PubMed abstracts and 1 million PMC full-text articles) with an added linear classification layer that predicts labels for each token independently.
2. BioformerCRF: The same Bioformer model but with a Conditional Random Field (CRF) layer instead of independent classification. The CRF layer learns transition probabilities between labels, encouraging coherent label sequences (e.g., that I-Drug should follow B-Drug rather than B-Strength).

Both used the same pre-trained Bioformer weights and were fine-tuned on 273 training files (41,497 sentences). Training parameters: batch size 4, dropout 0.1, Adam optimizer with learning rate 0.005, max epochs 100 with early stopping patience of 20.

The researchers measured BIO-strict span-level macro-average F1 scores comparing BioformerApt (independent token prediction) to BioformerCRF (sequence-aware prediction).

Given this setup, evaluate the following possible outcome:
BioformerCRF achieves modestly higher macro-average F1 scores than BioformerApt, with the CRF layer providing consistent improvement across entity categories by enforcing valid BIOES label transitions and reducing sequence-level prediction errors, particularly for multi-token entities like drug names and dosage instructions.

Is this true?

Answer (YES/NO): NO